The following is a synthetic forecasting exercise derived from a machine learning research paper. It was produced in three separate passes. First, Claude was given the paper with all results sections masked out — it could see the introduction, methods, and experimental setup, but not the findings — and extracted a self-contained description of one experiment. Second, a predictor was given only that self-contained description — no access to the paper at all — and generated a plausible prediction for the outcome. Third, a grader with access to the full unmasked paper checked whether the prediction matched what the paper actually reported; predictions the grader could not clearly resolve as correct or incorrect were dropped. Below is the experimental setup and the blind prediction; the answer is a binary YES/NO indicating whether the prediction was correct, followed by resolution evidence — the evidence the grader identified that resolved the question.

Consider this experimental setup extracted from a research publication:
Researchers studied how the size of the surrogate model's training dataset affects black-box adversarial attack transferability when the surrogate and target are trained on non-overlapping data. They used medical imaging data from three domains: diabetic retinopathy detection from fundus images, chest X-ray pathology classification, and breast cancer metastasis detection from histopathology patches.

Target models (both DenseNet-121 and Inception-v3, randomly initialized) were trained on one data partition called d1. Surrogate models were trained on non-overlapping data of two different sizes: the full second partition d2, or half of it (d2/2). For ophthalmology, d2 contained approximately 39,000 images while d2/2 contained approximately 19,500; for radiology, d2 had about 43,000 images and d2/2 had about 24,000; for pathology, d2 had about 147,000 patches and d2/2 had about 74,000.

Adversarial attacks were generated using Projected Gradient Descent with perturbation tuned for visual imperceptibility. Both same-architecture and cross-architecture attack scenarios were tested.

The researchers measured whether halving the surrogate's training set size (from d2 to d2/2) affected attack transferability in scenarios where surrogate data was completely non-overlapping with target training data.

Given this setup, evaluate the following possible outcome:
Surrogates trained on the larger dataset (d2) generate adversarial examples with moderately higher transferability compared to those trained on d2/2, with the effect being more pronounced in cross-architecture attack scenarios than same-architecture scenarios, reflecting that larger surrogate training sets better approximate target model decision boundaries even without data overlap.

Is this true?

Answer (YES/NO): NO